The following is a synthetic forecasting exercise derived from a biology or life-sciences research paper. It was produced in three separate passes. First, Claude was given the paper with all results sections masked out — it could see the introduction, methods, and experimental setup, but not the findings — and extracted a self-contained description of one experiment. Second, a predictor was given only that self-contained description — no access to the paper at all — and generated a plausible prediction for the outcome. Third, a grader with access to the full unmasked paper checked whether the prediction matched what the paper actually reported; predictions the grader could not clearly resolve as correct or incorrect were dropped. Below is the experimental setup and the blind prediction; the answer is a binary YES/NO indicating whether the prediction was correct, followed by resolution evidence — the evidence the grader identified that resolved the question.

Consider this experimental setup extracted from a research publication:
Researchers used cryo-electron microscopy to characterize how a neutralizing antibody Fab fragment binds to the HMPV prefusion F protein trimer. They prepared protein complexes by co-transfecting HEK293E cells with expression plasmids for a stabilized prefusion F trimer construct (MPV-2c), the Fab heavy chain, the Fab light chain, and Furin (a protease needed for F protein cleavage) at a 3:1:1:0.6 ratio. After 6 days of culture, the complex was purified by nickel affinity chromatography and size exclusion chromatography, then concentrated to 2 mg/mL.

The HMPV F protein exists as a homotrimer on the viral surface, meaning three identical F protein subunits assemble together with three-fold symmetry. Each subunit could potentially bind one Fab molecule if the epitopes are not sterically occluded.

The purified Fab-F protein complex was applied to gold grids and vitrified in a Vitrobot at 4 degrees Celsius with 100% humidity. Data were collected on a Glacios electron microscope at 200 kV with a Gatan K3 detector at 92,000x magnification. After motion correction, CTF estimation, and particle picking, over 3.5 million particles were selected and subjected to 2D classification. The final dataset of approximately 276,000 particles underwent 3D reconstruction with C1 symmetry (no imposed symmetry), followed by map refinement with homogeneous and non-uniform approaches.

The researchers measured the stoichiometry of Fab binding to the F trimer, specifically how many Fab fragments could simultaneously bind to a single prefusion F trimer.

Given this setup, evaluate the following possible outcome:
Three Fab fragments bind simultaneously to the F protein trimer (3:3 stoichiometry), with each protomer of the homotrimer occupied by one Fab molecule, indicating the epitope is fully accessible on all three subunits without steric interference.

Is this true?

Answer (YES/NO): NO